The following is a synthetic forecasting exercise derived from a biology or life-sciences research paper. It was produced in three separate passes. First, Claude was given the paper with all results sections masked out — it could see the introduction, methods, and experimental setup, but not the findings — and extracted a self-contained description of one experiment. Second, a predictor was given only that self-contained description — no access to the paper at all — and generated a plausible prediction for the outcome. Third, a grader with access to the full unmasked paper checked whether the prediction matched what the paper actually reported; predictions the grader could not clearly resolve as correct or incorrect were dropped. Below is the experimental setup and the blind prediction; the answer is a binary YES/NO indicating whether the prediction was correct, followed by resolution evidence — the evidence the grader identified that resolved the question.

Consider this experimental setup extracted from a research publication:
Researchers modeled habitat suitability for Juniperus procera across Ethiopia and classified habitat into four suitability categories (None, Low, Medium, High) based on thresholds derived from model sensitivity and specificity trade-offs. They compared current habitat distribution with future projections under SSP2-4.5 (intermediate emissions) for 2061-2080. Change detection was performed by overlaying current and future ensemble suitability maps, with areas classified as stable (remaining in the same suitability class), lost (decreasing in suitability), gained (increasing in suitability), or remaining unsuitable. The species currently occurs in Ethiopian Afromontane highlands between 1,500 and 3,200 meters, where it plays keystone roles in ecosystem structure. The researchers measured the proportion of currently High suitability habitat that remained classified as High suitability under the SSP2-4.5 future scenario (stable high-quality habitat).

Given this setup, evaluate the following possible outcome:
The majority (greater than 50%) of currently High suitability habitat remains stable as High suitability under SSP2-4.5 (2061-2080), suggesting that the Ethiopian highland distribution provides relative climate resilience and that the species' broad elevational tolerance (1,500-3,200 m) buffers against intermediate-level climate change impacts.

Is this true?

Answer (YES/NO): NO